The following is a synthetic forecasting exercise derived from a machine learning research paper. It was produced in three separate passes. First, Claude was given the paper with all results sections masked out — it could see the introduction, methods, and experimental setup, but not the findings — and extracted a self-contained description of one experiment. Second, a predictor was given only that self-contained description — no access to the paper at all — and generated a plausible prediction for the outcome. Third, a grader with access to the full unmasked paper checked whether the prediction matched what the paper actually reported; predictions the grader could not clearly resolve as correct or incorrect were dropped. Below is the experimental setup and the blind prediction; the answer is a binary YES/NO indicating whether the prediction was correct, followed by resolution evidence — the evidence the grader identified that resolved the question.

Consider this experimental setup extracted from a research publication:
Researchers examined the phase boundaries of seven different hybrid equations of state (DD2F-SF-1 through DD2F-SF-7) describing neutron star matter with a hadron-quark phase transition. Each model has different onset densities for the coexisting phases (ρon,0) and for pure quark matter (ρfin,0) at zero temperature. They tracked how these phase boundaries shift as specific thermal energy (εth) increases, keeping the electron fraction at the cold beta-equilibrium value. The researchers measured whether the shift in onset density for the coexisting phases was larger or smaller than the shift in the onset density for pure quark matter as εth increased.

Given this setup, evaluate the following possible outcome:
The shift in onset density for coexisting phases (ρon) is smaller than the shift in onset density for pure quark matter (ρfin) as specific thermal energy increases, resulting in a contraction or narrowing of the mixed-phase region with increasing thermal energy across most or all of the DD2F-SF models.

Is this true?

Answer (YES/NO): NO